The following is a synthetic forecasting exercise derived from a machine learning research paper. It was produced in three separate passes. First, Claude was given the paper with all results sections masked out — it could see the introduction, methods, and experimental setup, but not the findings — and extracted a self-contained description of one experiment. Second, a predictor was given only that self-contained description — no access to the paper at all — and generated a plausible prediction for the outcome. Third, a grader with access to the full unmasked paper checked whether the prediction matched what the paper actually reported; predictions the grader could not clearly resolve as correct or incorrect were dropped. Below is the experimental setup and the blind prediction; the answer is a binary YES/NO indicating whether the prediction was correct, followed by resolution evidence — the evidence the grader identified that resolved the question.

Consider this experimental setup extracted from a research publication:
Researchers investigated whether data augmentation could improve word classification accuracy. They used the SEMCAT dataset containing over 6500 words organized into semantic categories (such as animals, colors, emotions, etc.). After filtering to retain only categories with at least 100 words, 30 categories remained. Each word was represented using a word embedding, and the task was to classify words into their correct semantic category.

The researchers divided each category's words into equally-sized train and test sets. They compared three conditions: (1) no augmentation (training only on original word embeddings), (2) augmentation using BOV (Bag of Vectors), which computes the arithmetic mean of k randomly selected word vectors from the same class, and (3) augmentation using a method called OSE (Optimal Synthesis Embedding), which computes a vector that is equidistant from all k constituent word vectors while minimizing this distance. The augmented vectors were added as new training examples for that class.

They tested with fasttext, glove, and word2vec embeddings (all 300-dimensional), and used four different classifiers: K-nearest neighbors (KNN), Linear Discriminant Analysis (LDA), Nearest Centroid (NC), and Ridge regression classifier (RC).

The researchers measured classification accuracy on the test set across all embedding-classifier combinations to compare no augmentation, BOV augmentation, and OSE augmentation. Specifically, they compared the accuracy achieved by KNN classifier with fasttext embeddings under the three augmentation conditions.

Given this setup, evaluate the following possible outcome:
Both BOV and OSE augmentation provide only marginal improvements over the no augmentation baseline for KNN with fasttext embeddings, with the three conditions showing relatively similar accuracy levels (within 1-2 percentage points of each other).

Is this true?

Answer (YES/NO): NO